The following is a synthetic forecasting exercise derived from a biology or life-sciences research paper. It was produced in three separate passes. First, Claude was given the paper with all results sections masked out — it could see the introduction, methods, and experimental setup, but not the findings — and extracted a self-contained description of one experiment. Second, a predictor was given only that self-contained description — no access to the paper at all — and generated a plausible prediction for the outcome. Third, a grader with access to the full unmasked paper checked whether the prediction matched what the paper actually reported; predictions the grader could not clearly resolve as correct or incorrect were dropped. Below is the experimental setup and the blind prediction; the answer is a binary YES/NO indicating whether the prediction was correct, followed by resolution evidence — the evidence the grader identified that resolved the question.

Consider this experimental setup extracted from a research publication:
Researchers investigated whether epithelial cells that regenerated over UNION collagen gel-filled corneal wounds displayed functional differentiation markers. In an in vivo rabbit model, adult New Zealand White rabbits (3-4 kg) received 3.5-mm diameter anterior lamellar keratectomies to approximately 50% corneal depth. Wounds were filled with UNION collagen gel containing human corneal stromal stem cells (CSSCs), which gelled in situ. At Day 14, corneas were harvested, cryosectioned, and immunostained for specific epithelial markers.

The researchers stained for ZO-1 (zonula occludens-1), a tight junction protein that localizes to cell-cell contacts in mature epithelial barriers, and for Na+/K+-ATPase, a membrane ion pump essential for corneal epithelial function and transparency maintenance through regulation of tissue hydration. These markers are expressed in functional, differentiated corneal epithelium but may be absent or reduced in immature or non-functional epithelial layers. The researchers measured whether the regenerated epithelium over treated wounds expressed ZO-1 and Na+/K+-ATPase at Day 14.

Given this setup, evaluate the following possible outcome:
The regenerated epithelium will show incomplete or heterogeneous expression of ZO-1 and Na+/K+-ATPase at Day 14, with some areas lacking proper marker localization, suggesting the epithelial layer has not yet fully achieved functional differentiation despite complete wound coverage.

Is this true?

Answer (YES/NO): NO